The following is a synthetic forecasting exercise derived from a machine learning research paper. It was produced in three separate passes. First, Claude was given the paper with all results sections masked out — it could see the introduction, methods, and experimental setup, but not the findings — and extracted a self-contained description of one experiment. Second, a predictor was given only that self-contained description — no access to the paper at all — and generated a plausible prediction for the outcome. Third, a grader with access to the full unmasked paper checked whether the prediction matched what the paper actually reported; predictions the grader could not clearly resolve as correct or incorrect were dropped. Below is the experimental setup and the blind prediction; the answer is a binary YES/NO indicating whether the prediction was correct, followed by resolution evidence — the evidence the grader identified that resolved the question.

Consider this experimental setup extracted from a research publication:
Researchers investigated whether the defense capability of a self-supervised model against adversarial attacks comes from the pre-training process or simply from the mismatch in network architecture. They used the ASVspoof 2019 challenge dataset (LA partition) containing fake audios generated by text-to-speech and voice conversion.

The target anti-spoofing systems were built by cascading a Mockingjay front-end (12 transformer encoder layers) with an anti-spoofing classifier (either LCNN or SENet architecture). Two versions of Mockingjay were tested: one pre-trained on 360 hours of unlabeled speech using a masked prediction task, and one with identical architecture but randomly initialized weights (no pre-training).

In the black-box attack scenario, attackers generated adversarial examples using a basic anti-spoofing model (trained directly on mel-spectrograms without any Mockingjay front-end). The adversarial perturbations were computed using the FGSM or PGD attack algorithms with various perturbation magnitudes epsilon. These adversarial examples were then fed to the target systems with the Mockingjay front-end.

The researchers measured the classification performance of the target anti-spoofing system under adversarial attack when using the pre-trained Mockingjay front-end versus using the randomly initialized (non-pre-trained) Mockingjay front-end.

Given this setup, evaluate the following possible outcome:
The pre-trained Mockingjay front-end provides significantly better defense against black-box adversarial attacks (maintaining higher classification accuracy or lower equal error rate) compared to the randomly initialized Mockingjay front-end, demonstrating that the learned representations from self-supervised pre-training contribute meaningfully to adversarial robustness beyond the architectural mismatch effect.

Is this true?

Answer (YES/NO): YES